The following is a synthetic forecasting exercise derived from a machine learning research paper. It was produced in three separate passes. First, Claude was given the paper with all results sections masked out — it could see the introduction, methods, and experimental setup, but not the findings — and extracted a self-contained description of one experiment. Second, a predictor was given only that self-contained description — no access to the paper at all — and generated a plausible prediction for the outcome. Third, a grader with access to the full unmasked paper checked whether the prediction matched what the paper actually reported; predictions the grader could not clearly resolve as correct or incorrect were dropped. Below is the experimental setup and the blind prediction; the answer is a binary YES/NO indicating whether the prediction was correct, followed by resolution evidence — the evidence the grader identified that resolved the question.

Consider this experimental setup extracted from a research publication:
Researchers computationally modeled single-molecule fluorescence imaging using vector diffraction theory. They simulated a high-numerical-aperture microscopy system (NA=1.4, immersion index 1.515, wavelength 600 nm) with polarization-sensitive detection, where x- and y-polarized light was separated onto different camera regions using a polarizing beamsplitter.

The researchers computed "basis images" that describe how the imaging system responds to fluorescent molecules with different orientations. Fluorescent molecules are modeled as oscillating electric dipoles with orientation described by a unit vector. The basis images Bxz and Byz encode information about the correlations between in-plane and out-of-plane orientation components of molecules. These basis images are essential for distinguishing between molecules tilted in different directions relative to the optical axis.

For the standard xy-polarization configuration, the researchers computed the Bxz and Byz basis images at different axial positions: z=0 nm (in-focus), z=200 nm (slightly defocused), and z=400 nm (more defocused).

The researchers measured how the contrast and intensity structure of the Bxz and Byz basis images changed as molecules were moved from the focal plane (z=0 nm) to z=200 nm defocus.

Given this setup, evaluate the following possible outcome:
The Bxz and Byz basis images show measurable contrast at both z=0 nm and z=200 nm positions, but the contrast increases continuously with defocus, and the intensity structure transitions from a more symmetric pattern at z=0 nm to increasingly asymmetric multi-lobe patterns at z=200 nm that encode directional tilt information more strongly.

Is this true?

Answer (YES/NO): NO